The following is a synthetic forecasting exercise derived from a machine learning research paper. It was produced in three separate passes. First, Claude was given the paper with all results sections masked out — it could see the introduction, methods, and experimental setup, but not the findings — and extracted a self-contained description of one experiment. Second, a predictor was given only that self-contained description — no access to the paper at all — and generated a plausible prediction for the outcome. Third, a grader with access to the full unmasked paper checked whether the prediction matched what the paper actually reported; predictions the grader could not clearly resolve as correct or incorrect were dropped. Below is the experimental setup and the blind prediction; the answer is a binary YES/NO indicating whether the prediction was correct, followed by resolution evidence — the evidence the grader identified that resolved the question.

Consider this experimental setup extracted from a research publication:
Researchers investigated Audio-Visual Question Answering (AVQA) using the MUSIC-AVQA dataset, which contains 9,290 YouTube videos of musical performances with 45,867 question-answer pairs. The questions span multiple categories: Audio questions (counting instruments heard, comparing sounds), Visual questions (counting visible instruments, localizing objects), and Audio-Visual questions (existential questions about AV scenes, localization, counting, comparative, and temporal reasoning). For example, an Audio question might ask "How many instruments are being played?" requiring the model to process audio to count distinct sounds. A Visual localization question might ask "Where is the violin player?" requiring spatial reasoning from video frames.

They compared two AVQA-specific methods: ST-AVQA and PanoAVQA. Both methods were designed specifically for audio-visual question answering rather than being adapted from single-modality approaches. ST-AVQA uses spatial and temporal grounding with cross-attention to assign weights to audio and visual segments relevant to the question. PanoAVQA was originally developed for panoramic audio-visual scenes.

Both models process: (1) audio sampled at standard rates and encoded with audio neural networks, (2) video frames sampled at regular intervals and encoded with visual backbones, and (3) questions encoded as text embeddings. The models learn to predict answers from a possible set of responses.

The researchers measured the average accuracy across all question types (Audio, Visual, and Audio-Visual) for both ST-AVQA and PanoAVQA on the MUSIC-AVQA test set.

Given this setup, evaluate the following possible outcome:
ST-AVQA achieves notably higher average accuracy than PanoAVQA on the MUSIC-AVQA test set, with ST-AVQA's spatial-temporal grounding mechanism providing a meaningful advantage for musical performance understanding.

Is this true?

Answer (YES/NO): NO